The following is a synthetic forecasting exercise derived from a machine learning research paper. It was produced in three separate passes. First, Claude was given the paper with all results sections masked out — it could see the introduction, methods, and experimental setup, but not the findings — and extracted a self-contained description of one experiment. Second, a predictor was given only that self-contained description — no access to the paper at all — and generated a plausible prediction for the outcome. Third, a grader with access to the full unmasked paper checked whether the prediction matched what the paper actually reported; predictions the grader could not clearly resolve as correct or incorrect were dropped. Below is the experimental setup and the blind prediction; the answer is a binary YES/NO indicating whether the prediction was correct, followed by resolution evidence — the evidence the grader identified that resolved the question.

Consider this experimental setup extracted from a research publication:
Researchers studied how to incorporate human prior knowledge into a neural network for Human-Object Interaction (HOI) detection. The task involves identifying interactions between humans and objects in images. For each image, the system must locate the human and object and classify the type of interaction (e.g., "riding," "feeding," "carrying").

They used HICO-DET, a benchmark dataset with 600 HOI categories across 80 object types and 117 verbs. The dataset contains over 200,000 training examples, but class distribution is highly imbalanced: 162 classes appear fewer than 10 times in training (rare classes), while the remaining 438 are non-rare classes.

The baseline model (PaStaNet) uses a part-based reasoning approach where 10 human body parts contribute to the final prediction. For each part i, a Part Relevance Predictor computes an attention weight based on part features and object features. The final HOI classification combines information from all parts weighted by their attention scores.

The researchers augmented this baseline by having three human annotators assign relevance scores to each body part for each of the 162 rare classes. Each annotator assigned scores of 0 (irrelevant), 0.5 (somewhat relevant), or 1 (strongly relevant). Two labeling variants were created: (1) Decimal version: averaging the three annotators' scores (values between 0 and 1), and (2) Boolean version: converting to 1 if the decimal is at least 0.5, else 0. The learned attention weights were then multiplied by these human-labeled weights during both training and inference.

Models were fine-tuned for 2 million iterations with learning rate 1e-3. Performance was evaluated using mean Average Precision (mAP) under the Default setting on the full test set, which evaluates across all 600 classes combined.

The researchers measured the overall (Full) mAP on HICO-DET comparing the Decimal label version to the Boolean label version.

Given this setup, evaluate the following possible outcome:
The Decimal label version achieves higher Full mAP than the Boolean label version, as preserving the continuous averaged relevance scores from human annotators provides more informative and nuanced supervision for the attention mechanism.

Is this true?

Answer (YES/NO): NO